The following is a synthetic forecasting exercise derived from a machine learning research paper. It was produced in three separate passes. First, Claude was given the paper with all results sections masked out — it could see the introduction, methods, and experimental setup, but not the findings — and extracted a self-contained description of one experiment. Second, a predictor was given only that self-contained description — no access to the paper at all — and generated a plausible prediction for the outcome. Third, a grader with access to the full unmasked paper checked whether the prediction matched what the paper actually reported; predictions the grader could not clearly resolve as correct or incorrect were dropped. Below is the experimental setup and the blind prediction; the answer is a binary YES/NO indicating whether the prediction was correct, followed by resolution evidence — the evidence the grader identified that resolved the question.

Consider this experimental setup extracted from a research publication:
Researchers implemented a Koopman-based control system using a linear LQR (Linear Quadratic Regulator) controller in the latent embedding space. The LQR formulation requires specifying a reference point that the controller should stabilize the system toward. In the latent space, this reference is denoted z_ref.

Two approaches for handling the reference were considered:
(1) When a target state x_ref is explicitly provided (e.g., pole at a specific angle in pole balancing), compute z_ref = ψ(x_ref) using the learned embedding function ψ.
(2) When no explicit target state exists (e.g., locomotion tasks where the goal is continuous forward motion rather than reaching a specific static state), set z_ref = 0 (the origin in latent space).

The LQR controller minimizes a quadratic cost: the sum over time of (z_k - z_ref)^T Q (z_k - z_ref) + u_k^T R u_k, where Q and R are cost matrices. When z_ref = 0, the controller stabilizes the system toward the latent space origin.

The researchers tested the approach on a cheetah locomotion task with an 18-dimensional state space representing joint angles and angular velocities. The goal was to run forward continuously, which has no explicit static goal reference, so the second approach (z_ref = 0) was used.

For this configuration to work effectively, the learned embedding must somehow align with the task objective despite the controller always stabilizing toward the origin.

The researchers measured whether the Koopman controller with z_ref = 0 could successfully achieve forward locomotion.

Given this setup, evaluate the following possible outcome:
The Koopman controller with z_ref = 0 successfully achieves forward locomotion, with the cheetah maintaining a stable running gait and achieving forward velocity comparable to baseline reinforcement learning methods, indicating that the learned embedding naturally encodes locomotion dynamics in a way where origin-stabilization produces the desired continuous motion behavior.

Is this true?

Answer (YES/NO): YES